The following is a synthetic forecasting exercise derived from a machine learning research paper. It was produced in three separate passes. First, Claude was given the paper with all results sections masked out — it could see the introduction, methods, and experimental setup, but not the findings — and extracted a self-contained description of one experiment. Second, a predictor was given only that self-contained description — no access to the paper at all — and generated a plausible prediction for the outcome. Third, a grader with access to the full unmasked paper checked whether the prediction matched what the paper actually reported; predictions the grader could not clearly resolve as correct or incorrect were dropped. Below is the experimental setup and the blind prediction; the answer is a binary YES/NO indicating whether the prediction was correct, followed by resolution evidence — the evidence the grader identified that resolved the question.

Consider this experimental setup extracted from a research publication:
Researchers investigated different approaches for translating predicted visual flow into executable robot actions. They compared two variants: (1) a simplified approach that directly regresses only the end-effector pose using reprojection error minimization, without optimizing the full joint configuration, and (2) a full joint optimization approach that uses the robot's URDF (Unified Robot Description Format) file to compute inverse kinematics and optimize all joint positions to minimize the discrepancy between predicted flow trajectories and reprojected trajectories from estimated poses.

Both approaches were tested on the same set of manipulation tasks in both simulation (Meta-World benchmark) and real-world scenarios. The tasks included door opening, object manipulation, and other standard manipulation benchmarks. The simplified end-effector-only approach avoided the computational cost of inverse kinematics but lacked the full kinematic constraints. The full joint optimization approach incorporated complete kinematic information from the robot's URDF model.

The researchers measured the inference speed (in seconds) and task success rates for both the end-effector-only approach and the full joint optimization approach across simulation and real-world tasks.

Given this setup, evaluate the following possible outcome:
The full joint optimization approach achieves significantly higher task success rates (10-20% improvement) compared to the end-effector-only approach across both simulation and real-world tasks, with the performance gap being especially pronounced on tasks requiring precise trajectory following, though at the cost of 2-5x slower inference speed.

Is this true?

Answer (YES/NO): NO